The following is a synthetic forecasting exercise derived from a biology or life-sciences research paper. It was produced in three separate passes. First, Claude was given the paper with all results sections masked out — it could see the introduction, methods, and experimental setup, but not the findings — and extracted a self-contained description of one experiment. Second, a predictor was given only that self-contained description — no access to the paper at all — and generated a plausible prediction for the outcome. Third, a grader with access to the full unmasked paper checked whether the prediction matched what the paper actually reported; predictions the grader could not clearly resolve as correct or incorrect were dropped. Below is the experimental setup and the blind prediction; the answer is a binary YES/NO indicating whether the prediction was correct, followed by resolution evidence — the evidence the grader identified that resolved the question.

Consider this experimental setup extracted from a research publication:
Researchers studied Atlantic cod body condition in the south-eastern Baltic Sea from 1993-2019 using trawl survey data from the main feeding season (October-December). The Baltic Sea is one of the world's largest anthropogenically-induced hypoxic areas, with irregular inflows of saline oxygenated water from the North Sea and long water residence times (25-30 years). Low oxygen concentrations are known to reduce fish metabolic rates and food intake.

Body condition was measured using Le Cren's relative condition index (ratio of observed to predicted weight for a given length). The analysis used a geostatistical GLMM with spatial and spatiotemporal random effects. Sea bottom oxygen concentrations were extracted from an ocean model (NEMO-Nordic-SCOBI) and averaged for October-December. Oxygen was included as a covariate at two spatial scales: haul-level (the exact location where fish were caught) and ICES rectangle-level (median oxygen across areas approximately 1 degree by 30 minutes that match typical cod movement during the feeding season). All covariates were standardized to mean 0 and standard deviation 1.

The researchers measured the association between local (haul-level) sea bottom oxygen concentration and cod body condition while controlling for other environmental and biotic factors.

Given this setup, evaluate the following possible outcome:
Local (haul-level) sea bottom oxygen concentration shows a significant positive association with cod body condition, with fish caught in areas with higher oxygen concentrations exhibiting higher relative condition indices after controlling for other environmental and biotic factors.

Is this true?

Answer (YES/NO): NO